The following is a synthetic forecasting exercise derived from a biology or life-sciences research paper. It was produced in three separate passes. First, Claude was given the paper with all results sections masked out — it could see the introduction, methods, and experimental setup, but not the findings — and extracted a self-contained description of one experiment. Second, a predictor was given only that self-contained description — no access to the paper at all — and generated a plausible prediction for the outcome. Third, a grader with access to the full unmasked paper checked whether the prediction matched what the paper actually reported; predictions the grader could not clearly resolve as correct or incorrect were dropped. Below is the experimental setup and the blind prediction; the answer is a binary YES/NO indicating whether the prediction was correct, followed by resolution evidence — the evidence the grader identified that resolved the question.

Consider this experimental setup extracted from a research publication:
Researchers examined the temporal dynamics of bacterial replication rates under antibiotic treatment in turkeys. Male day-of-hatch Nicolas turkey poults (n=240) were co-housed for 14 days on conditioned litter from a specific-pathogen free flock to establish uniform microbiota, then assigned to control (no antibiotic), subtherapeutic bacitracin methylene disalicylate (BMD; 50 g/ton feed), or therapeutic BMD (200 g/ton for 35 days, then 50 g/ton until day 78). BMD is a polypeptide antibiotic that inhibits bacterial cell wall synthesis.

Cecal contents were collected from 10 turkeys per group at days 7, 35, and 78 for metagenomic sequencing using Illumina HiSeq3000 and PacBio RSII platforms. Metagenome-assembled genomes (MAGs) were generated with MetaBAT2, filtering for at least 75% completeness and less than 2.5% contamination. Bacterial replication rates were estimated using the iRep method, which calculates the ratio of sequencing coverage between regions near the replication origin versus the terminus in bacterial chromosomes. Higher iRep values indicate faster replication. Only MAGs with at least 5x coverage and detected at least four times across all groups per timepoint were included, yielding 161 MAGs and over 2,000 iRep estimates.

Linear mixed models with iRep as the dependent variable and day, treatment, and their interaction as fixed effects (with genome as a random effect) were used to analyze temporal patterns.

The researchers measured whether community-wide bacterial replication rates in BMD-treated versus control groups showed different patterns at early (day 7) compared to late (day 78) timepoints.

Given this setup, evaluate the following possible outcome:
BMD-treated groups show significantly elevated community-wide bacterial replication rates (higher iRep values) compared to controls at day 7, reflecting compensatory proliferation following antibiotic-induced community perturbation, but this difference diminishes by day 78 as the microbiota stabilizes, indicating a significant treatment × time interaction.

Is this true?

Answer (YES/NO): NO